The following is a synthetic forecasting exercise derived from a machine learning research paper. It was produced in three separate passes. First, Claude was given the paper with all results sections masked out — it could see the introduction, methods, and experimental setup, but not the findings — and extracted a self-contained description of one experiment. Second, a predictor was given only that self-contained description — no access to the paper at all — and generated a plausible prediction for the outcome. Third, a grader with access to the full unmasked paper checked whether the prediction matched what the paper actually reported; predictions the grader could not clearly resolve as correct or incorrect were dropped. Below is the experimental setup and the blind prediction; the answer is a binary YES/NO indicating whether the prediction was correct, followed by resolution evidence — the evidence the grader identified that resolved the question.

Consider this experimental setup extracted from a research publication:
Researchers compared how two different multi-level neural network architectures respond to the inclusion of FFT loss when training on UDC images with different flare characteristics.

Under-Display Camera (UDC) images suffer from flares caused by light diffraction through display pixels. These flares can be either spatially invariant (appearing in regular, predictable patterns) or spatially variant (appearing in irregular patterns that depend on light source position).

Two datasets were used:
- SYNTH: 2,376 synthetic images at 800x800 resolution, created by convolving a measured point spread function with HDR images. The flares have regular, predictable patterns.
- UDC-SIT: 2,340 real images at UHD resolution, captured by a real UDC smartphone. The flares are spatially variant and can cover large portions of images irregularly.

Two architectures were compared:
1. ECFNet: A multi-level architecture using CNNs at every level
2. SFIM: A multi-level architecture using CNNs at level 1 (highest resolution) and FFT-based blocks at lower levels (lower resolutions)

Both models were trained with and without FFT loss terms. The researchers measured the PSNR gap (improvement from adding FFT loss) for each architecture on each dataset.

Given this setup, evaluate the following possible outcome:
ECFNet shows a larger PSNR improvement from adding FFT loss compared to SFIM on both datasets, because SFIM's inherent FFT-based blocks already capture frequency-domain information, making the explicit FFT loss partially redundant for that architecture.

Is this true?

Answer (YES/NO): NO